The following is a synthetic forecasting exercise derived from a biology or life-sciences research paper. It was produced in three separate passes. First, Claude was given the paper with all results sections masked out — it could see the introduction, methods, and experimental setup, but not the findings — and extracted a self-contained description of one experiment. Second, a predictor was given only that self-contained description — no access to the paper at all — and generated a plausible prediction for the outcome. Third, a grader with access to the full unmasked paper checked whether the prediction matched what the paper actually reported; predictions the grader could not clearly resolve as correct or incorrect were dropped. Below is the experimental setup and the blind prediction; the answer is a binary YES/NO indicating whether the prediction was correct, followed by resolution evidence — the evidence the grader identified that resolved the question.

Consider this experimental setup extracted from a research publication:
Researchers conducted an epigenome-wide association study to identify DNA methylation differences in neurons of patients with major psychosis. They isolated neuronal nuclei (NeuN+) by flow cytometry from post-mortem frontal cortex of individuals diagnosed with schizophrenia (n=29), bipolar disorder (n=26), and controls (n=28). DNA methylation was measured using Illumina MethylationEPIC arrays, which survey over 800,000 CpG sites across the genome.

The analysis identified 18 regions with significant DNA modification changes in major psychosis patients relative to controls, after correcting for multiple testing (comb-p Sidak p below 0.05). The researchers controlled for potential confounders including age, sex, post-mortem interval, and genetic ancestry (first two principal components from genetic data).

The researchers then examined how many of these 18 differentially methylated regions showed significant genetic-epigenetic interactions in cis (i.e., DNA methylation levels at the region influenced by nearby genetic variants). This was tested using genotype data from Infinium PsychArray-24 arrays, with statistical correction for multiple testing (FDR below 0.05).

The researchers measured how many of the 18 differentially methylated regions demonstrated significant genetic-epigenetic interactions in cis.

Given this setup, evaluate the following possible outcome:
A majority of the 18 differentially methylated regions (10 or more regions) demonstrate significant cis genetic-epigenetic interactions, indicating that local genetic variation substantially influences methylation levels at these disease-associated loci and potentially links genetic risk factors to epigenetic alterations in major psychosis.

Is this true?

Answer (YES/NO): YES